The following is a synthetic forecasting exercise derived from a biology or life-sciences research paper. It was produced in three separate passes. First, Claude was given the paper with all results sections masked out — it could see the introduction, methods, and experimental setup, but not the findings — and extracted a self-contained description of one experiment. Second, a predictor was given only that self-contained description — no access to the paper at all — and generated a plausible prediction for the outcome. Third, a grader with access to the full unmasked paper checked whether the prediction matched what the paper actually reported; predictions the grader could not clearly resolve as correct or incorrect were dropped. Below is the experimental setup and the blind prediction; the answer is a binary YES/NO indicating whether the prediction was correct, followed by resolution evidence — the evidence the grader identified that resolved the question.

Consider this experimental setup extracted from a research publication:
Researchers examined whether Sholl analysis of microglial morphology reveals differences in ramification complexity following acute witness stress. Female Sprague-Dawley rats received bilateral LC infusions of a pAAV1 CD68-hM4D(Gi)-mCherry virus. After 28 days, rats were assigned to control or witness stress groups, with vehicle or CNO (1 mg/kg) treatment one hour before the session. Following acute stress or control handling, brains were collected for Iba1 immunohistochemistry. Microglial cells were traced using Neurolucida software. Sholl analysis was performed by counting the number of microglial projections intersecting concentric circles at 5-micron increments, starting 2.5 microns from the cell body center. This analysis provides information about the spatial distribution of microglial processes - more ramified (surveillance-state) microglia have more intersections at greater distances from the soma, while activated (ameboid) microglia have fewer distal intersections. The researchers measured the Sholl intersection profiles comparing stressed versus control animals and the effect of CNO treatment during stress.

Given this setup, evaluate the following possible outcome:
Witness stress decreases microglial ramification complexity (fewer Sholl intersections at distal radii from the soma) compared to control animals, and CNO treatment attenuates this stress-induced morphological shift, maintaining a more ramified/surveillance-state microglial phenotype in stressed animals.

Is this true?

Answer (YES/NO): YES